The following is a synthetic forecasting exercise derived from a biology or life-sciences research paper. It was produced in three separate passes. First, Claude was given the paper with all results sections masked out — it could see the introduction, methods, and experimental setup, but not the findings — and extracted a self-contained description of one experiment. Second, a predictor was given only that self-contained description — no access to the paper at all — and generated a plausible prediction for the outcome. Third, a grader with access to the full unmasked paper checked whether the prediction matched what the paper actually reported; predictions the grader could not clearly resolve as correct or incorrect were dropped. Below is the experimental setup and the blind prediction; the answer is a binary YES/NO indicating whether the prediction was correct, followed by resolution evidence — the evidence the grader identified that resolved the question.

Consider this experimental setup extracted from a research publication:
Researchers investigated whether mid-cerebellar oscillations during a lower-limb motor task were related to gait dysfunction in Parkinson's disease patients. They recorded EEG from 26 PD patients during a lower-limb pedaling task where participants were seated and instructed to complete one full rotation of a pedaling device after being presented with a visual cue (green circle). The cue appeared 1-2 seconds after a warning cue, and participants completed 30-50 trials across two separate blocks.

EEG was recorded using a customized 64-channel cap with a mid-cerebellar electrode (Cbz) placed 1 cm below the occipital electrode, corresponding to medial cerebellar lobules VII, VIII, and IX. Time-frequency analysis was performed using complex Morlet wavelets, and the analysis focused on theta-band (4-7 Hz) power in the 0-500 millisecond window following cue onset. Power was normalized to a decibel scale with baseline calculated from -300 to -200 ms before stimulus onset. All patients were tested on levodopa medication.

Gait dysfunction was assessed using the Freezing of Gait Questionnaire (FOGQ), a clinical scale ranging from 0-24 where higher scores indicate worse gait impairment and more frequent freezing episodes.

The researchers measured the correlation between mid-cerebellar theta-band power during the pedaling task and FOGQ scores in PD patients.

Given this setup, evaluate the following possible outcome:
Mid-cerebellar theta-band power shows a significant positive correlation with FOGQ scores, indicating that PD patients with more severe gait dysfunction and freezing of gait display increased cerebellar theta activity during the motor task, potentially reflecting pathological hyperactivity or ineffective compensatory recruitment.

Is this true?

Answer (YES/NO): NO